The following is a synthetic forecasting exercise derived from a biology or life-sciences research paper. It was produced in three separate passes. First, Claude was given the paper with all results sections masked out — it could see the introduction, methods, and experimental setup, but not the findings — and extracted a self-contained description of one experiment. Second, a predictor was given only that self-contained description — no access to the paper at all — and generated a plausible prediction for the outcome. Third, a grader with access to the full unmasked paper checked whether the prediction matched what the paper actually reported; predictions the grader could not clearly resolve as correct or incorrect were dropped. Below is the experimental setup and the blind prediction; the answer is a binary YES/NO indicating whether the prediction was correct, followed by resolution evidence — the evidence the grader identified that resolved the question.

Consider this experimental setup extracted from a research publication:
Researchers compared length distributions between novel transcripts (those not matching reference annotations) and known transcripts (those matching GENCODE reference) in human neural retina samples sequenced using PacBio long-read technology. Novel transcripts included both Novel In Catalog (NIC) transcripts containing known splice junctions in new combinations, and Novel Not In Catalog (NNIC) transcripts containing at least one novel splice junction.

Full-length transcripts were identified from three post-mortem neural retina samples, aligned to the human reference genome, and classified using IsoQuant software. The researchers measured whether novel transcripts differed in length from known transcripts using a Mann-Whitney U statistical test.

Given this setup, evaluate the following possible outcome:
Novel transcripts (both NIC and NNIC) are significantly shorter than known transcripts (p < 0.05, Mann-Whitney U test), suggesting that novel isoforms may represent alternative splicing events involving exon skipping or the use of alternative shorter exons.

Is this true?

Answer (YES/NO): NO